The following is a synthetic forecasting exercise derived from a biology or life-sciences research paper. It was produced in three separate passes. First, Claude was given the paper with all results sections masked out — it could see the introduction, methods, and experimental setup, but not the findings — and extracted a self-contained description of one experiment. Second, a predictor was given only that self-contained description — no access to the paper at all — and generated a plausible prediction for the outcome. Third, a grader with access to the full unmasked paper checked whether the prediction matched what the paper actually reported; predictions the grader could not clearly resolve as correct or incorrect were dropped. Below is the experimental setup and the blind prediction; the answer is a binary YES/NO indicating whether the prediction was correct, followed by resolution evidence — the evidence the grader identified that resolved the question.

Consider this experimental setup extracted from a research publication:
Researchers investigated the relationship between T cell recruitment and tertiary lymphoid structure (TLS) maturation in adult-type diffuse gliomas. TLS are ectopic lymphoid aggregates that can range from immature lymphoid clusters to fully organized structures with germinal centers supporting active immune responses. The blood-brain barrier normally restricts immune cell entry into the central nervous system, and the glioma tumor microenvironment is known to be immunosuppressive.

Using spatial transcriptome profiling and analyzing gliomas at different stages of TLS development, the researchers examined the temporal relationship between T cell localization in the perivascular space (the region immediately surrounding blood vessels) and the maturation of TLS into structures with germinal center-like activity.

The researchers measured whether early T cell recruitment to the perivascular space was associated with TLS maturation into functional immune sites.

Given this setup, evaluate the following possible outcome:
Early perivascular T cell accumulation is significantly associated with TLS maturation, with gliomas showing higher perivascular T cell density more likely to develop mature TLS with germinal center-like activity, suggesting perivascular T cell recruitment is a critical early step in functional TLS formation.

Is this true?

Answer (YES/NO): YES